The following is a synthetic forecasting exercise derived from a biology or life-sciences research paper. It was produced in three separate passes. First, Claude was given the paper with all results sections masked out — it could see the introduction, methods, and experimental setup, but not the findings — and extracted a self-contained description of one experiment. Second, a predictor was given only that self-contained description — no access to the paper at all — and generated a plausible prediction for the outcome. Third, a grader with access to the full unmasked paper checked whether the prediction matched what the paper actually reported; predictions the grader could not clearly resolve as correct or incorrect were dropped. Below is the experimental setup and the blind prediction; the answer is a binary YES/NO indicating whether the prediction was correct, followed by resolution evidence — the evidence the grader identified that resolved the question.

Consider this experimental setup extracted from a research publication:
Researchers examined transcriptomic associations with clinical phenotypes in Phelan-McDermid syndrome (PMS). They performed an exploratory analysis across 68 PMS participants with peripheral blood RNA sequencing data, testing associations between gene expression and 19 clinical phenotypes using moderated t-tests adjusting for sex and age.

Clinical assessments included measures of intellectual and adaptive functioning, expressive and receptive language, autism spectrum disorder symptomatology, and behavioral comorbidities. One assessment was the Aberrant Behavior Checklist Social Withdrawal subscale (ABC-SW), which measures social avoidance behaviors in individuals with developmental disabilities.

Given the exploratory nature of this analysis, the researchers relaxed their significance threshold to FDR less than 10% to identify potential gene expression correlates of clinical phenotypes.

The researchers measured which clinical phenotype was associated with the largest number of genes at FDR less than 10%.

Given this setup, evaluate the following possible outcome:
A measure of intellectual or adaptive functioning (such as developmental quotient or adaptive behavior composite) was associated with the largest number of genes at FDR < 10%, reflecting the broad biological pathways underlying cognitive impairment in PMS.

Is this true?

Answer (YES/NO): NO